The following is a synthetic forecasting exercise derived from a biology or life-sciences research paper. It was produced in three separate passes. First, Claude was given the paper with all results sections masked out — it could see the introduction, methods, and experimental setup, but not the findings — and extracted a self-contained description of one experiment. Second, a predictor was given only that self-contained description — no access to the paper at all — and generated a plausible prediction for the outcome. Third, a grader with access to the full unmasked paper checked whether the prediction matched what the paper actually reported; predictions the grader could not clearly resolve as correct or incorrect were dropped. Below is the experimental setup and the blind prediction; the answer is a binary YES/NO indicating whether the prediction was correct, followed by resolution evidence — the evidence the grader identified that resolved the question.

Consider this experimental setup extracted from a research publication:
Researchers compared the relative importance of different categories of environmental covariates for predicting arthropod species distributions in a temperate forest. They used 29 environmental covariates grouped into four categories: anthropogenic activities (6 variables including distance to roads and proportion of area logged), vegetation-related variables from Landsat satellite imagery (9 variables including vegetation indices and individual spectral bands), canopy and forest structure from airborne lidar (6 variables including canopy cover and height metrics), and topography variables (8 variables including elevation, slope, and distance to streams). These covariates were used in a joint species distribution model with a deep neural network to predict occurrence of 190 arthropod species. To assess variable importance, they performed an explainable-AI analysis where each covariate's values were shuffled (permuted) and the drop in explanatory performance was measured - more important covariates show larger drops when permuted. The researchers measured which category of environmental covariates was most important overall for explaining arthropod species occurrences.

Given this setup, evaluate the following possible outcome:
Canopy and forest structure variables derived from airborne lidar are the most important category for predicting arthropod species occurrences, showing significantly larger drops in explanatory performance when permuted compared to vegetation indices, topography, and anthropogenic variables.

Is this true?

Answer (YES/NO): NO